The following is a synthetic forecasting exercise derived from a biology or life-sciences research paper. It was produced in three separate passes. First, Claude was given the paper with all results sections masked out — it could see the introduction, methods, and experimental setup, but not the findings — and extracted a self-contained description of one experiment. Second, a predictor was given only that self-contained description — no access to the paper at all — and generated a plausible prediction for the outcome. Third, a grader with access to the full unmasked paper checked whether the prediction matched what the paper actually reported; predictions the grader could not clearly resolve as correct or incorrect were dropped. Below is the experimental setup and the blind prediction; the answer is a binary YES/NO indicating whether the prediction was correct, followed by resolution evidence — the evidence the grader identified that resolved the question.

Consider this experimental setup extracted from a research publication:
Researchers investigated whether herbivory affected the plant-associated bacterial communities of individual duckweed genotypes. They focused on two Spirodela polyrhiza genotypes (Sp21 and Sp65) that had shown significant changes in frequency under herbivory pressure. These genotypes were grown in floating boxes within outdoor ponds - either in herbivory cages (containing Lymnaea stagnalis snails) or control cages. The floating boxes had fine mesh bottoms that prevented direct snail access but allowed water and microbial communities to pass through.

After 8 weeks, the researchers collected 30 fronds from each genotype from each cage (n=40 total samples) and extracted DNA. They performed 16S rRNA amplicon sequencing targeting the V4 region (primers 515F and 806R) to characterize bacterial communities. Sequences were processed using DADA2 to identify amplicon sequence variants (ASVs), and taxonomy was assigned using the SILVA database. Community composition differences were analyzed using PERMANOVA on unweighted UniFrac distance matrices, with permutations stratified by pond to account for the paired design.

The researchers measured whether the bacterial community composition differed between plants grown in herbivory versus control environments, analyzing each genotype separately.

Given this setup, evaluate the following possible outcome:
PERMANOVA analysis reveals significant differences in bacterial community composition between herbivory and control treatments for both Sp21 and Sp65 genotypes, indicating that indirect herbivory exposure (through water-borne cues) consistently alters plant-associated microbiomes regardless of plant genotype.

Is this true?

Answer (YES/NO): NO